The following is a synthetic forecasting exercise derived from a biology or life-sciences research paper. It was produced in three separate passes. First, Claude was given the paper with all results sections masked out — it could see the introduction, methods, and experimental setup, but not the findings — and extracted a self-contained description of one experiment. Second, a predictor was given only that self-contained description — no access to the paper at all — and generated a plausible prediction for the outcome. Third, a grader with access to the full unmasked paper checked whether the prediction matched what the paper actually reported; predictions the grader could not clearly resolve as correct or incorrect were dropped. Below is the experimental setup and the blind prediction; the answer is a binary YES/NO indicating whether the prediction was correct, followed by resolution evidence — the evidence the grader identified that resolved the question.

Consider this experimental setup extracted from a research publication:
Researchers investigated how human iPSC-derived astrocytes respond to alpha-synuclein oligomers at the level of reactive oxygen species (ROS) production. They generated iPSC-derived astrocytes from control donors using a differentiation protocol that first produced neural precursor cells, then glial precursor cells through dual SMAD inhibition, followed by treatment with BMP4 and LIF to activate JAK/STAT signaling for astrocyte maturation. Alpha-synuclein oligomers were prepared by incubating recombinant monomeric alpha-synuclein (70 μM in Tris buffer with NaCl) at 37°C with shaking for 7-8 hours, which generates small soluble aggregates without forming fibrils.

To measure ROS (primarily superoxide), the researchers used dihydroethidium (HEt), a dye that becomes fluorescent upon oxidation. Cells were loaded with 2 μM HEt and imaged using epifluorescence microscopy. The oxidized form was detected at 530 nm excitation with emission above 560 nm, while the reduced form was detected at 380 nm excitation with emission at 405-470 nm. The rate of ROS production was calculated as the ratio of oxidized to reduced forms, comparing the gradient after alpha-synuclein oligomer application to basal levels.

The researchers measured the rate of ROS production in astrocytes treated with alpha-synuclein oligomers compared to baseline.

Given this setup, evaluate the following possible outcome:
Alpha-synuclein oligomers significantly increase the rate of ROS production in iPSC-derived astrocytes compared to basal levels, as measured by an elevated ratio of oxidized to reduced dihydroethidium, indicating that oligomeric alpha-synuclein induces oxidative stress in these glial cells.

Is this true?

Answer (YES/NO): YES